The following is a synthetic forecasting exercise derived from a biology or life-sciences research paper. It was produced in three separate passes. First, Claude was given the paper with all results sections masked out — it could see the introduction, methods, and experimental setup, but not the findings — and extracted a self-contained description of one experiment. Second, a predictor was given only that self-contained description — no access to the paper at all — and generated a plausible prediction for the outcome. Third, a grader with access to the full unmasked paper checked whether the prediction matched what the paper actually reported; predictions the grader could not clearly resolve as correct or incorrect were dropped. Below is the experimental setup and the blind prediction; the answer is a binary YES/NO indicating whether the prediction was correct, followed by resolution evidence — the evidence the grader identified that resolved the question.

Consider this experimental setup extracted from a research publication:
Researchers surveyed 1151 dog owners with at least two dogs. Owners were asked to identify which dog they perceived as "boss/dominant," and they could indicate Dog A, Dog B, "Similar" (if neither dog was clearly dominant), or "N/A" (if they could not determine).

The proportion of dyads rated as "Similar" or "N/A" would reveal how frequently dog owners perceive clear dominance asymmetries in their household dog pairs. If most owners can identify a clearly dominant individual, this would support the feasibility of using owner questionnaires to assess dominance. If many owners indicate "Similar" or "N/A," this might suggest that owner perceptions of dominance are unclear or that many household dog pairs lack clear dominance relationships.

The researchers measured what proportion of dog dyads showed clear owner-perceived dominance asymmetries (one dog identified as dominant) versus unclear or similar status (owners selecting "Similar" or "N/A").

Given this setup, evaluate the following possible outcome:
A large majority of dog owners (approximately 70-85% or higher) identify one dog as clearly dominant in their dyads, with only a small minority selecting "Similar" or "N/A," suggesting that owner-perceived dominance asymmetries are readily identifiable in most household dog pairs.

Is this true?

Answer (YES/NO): YES